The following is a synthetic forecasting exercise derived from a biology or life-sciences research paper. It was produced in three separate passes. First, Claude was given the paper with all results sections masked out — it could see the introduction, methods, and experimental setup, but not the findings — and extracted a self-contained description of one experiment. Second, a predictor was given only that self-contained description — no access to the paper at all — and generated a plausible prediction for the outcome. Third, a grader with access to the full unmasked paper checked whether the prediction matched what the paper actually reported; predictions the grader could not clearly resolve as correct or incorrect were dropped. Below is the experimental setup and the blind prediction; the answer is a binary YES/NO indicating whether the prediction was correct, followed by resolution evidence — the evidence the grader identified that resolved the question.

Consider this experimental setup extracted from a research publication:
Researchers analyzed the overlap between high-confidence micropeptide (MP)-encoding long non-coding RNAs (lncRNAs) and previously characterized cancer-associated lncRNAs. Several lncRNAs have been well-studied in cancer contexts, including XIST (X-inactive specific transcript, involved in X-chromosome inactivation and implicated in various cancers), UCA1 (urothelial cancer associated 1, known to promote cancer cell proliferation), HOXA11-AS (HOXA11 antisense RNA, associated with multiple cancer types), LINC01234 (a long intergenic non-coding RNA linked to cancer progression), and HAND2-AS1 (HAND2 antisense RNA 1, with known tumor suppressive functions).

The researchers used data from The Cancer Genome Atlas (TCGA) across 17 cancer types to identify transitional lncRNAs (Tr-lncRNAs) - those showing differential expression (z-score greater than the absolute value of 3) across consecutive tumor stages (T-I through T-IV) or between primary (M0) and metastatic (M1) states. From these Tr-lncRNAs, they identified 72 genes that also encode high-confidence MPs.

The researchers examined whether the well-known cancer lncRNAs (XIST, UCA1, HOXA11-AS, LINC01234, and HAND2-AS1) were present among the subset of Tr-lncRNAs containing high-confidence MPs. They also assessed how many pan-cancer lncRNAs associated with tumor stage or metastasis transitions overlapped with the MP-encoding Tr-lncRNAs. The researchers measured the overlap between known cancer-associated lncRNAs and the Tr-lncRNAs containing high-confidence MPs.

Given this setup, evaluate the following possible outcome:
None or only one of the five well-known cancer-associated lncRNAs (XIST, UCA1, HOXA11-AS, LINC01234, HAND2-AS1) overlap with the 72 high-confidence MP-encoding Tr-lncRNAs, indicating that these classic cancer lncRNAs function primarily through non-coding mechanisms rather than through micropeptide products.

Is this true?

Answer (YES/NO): NO